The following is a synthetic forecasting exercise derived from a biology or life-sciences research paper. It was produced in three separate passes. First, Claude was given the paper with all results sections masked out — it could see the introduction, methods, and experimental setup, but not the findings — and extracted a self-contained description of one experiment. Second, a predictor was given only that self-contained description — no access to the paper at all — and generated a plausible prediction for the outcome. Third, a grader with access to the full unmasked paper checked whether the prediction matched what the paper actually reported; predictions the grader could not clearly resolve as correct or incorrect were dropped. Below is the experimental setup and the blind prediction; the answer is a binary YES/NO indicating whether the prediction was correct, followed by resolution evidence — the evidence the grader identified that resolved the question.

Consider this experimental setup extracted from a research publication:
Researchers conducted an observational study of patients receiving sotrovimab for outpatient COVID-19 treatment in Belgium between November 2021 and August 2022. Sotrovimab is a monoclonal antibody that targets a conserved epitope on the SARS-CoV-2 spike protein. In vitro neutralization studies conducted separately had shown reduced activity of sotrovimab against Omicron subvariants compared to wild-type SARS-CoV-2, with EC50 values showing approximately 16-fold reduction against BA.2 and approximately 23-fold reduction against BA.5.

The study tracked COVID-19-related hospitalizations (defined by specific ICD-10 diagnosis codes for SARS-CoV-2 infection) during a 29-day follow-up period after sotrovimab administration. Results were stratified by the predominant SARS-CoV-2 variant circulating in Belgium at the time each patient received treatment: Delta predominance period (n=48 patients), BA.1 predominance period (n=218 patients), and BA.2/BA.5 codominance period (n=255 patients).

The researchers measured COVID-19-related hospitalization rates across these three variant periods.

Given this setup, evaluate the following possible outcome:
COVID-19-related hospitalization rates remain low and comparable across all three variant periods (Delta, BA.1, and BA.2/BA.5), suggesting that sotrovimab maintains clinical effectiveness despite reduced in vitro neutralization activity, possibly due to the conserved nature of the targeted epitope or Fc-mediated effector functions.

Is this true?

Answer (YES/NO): NO